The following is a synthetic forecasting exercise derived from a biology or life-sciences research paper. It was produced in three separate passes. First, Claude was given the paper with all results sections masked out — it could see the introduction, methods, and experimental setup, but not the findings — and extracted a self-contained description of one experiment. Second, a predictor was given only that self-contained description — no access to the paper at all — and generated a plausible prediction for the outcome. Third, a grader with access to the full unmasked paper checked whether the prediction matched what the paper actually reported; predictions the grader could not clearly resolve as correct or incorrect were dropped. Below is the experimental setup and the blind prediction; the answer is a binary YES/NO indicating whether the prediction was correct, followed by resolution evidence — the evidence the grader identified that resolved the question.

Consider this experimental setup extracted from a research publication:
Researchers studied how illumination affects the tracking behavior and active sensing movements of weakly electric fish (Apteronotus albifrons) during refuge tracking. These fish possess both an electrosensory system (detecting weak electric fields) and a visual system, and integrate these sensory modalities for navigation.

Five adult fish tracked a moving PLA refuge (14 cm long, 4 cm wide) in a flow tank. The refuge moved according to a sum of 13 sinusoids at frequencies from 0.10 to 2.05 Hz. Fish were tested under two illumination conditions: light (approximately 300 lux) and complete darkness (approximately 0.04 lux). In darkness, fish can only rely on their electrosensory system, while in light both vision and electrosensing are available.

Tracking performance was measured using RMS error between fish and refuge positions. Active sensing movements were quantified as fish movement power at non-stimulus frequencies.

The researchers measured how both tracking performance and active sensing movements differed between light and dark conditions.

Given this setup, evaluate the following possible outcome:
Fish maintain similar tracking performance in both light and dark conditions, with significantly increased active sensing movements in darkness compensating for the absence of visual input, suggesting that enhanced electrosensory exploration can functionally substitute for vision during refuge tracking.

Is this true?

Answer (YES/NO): NO